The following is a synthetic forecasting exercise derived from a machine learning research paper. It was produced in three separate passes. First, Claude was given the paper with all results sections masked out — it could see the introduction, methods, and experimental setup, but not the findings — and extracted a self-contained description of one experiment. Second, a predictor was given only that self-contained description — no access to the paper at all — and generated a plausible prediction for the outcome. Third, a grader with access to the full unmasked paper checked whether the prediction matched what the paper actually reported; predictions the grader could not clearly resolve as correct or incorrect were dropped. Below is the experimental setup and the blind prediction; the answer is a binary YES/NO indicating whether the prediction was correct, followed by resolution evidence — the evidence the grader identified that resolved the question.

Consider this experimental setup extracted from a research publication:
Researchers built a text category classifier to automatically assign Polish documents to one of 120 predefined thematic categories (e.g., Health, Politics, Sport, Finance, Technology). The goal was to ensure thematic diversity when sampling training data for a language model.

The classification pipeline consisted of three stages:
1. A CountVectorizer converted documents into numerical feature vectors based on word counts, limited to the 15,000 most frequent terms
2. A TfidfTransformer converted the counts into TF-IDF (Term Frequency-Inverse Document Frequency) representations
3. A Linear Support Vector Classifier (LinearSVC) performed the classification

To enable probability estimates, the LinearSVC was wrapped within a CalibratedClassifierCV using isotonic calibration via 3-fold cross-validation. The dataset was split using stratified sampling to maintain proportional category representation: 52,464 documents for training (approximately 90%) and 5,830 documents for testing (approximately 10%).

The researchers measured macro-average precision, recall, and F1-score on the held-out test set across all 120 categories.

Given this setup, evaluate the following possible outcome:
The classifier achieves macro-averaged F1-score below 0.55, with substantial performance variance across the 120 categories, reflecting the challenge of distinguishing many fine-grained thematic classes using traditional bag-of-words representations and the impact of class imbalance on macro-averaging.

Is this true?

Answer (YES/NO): NO